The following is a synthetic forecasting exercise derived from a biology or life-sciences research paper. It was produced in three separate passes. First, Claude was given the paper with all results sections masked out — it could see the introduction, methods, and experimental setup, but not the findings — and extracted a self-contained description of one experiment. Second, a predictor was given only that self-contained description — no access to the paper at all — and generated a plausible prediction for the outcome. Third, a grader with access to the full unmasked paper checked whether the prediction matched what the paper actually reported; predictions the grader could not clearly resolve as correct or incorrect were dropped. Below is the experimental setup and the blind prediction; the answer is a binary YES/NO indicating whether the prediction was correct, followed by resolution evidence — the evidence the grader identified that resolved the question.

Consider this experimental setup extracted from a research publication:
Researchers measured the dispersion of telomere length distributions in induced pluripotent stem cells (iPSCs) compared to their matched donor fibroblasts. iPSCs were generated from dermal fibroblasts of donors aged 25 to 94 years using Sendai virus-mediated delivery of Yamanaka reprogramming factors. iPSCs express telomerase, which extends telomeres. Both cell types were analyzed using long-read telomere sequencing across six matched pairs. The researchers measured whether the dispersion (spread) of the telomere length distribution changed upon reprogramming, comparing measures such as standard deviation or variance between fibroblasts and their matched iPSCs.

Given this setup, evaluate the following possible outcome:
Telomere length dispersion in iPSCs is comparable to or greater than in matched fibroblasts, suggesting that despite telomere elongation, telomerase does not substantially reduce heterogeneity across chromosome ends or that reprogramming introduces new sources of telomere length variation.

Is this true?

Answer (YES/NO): NO